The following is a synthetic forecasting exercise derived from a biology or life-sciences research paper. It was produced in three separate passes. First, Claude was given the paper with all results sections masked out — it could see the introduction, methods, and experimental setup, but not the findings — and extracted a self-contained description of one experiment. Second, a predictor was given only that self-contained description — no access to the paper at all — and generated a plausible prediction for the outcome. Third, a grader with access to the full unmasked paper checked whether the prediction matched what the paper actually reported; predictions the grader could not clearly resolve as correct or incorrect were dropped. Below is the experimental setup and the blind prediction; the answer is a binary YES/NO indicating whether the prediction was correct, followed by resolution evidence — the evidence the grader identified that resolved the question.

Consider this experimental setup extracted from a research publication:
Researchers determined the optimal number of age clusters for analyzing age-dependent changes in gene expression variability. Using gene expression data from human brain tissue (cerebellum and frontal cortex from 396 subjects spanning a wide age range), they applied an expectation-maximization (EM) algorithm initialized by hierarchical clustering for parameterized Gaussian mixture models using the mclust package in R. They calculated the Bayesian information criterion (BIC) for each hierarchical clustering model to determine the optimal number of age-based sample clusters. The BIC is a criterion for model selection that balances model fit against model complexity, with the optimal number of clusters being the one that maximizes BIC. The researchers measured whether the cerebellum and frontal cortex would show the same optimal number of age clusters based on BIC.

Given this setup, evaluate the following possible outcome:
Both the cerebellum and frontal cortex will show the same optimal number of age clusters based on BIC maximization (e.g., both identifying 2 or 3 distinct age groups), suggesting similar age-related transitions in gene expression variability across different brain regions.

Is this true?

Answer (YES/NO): YES